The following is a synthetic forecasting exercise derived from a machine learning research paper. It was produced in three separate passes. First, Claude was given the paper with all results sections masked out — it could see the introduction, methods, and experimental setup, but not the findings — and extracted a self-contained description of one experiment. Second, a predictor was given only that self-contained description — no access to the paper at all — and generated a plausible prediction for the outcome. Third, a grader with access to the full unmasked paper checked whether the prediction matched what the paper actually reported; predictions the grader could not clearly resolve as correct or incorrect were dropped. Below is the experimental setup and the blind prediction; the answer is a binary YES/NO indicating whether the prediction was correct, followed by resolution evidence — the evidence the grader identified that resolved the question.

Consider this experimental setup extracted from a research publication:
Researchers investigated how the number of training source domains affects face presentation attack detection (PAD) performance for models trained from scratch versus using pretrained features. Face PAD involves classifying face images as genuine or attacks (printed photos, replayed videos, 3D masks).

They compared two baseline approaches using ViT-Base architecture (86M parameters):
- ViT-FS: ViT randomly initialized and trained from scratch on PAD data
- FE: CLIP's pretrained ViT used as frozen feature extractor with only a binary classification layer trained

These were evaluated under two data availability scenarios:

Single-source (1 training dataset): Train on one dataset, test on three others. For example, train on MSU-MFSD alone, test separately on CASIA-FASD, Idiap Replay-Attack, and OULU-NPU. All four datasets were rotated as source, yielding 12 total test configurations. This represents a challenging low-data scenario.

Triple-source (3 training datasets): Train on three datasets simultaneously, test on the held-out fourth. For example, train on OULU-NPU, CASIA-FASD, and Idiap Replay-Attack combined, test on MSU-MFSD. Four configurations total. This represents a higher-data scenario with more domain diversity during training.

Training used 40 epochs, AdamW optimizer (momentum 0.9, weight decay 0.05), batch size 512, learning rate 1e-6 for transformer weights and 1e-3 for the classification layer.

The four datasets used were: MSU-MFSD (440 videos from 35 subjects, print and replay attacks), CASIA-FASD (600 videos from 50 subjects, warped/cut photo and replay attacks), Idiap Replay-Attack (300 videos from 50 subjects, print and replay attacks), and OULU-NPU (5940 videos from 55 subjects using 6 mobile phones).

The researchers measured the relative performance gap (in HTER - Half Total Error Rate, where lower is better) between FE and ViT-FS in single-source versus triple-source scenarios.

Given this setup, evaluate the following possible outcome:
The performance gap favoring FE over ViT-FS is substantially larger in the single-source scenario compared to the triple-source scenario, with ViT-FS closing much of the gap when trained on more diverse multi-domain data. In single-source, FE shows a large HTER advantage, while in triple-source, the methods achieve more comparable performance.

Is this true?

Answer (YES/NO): NO